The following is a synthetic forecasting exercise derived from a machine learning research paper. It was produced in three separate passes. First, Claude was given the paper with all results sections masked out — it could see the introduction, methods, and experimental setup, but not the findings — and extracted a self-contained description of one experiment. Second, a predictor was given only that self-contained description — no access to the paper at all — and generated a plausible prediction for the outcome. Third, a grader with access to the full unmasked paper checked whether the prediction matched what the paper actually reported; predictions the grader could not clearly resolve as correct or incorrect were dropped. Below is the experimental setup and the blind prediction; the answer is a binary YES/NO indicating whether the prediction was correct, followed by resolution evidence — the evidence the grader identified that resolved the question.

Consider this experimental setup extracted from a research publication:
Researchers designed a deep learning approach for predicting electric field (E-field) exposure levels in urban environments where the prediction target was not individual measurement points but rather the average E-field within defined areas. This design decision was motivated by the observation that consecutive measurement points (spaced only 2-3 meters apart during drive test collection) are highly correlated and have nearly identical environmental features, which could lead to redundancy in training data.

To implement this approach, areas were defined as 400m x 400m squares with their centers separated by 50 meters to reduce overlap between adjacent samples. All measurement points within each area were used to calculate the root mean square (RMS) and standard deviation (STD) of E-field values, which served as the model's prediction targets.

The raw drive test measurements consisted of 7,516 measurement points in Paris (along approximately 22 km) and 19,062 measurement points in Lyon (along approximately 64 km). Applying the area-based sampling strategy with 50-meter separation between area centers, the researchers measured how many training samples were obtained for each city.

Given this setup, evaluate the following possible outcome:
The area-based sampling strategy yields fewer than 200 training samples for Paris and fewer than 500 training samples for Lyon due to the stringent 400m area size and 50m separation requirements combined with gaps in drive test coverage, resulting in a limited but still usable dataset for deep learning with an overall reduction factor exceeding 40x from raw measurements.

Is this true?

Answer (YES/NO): NO